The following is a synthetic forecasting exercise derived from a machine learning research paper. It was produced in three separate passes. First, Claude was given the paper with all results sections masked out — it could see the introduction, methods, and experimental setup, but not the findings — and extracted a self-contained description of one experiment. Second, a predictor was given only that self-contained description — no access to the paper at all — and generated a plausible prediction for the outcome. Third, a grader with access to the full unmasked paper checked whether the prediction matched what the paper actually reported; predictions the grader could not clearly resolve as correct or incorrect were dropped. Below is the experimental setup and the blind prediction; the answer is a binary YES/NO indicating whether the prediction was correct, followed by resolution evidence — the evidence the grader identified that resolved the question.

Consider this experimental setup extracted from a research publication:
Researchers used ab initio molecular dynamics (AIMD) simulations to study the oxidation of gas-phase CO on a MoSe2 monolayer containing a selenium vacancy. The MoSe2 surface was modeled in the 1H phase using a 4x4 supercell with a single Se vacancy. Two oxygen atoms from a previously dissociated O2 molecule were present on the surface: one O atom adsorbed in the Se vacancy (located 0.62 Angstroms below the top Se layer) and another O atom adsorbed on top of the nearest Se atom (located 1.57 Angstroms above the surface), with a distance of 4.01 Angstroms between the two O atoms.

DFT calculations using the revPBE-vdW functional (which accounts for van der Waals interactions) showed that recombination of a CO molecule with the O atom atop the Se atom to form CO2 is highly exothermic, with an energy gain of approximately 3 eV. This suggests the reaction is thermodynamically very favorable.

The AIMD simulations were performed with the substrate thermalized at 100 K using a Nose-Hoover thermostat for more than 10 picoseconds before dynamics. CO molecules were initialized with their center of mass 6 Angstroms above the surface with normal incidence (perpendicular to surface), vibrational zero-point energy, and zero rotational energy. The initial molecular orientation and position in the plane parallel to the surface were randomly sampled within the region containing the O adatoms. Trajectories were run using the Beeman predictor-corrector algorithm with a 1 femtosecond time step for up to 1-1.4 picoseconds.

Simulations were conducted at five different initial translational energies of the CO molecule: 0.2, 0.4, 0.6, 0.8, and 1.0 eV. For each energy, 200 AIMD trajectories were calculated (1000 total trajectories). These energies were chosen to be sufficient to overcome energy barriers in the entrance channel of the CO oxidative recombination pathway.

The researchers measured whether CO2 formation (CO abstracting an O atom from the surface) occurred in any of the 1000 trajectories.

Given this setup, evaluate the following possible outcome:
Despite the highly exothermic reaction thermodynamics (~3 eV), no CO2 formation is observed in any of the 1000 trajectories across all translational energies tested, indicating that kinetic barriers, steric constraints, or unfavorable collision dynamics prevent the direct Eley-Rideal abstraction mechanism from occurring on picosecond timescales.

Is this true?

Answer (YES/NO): YES